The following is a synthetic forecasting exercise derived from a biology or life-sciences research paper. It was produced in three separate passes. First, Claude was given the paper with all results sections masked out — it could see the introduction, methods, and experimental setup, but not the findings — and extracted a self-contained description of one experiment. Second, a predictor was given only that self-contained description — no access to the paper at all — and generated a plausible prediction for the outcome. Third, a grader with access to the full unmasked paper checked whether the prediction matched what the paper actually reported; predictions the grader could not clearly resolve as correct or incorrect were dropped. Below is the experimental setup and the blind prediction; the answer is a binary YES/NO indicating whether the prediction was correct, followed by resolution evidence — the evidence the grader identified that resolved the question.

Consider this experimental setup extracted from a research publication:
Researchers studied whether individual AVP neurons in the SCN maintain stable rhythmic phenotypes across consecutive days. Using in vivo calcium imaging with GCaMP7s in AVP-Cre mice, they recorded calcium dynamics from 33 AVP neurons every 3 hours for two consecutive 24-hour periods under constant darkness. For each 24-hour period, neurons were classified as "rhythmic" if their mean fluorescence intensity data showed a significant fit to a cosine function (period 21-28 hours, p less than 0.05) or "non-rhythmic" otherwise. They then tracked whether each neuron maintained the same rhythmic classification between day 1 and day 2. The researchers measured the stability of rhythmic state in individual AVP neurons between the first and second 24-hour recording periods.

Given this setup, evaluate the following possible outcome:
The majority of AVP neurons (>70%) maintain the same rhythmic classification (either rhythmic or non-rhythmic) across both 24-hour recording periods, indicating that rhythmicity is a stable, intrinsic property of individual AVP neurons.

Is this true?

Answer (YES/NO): NO